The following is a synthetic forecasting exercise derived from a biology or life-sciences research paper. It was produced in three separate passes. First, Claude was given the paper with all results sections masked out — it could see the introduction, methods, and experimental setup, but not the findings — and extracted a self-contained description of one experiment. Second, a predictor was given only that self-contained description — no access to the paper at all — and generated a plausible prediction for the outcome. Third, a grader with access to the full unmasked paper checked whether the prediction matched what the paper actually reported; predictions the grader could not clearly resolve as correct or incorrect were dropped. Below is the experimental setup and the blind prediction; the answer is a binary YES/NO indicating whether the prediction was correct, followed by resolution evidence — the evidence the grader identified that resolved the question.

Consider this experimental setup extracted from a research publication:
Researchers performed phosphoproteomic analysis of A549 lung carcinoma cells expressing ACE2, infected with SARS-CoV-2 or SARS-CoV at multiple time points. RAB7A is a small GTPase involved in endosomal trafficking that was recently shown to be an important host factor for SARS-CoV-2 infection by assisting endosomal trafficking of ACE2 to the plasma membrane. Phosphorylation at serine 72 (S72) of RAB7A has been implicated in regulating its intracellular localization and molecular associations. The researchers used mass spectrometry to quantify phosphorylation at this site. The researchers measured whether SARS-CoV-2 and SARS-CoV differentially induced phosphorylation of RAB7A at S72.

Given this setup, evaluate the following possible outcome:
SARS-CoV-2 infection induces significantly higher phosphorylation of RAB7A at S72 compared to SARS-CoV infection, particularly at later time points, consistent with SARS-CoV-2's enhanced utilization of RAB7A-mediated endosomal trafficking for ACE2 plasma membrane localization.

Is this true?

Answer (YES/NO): YES